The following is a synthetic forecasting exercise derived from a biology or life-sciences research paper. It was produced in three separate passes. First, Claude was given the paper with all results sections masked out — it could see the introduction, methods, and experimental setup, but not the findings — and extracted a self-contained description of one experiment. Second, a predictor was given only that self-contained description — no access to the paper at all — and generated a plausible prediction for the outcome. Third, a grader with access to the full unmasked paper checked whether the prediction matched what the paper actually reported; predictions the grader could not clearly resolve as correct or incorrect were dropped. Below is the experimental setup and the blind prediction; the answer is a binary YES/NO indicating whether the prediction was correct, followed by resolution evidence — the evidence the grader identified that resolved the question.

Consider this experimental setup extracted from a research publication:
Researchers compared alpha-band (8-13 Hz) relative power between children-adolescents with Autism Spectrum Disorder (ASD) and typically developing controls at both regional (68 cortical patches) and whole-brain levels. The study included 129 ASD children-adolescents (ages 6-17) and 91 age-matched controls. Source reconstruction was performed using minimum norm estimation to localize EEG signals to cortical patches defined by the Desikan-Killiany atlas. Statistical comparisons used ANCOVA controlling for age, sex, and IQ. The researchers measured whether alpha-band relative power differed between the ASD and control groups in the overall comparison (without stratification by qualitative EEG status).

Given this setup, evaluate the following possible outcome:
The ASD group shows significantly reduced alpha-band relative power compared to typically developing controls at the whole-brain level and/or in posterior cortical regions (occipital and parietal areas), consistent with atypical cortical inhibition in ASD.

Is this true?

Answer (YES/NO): NO